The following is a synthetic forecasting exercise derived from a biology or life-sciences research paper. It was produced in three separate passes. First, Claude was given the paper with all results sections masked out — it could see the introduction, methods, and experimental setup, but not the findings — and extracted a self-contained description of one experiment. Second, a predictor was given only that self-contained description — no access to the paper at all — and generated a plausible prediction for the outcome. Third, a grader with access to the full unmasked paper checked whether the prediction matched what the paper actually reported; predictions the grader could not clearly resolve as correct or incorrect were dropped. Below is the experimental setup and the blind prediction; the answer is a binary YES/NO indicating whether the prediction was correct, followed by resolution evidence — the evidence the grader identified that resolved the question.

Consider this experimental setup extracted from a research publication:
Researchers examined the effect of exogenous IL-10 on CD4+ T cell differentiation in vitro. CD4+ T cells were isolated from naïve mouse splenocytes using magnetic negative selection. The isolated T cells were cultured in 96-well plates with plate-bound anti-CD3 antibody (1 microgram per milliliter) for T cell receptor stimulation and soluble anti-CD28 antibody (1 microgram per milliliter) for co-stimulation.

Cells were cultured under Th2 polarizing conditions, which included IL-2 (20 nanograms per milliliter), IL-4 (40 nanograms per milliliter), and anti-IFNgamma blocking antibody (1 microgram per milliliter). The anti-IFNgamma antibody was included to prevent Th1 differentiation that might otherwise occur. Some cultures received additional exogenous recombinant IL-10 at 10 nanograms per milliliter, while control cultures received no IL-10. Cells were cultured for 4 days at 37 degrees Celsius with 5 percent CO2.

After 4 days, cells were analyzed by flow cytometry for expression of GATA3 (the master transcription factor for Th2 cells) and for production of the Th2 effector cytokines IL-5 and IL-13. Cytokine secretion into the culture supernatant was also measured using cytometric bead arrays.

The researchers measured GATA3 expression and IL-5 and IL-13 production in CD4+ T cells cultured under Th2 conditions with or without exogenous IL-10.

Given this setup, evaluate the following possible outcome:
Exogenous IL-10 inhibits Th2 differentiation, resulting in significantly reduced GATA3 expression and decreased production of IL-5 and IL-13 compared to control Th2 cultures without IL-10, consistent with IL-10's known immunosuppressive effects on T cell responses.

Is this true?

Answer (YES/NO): NO